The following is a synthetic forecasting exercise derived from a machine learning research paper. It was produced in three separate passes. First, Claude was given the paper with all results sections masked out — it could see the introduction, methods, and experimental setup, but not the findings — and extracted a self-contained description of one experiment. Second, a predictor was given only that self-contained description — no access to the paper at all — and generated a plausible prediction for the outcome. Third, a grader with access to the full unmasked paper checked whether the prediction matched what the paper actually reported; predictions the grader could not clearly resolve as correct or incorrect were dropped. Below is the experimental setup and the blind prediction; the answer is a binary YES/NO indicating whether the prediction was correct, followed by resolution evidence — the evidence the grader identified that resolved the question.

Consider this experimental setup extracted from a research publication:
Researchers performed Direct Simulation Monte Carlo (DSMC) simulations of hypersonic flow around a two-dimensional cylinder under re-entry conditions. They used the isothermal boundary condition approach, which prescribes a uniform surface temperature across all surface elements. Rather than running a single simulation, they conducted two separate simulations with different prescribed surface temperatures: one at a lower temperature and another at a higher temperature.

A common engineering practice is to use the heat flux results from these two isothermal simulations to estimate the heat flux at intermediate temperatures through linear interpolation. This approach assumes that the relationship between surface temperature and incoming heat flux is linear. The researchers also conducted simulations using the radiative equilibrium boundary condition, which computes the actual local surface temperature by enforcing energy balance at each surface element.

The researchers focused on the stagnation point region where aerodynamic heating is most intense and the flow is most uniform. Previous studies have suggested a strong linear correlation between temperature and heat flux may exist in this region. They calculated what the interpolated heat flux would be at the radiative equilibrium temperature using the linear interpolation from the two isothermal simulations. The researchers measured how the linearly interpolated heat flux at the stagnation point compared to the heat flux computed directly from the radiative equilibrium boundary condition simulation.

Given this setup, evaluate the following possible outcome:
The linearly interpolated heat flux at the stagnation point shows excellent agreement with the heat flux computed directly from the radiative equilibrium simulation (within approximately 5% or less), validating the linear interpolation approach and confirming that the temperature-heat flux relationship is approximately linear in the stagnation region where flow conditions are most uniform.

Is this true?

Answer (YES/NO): NO